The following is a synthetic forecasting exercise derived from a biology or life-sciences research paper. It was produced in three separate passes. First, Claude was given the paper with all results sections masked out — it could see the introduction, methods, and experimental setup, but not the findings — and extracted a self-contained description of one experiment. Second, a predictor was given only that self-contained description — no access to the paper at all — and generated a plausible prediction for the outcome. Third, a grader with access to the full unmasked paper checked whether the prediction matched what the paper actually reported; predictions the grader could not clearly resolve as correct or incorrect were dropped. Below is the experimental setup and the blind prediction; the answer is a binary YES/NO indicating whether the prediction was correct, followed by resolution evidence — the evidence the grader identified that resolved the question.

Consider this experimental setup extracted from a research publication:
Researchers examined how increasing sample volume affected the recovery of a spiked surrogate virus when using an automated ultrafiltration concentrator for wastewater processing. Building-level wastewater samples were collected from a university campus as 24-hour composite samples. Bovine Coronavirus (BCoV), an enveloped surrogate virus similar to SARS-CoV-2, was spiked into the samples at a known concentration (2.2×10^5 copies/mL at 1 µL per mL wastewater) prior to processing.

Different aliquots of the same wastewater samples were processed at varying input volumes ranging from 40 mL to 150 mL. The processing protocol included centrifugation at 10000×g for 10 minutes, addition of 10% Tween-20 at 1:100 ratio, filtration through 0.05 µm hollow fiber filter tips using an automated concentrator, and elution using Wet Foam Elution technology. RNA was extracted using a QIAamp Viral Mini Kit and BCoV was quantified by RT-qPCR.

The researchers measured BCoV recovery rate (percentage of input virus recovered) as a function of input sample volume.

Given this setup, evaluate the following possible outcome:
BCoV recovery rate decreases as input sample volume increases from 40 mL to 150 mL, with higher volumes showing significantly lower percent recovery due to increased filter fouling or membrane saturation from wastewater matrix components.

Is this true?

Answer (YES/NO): NO